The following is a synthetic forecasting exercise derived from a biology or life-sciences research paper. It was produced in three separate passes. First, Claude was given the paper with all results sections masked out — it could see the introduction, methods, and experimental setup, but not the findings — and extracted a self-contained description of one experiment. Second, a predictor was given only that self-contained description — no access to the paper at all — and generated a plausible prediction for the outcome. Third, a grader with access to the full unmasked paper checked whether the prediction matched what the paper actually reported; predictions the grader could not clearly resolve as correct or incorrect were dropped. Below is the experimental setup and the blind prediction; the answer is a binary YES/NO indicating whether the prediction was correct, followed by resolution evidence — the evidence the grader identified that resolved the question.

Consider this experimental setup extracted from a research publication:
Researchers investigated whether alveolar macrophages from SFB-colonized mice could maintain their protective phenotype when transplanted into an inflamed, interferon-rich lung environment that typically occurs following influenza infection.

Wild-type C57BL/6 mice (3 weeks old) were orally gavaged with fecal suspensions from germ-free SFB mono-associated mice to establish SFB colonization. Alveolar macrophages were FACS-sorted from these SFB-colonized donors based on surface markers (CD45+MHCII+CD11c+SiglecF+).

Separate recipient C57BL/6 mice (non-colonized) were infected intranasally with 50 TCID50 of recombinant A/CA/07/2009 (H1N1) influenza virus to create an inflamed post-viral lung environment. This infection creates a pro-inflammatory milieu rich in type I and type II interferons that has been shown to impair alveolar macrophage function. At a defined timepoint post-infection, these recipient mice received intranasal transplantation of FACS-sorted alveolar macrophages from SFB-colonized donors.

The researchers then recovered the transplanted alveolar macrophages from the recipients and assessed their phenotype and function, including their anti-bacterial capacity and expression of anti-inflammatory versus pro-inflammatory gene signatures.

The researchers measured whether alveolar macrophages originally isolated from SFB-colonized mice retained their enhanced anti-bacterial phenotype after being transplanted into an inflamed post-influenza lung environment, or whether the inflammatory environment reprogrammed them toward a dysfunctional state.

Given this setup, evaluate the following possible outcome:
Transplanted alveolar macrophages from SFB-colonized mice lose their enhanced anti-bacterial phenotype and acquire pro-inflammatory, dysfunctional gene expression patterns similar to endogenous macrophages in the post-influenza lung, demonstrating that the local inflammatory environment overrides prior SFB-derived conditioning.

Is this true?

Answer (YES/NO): NO